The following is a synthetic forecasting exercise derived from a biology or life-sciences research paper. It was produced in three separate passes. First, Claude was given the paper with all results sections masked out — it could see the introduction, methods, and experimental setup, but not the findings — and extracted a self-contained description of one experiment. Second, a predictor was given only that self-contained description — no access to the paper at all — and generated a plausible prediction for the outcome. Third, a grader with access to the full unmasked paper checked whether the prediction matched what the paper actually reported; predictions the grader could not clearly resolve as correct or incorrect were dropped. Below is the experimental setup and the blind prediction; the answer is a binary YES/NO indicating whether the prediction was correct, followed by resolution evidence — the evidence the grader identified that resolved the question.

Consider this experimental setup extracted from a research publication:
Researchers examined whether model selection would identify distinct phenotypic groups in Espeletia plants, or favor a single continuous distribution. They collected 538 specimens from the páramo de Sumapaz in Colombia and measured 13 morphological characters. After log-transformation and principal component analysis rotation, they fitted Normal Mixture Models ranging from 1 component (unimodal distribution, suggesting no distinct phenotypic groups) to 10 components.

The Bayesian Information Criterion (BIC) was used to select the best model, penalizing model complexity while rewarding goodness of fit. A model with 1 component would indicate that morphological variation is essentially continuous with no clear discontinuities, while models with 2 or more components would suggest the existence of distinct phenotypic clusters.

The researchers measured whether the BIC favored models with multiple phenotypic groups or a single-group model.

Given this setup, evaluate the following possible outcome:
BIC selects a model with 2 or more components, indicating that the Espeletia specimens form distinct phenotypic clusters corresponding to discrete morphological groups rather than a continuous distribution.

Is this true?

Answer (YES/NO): YES